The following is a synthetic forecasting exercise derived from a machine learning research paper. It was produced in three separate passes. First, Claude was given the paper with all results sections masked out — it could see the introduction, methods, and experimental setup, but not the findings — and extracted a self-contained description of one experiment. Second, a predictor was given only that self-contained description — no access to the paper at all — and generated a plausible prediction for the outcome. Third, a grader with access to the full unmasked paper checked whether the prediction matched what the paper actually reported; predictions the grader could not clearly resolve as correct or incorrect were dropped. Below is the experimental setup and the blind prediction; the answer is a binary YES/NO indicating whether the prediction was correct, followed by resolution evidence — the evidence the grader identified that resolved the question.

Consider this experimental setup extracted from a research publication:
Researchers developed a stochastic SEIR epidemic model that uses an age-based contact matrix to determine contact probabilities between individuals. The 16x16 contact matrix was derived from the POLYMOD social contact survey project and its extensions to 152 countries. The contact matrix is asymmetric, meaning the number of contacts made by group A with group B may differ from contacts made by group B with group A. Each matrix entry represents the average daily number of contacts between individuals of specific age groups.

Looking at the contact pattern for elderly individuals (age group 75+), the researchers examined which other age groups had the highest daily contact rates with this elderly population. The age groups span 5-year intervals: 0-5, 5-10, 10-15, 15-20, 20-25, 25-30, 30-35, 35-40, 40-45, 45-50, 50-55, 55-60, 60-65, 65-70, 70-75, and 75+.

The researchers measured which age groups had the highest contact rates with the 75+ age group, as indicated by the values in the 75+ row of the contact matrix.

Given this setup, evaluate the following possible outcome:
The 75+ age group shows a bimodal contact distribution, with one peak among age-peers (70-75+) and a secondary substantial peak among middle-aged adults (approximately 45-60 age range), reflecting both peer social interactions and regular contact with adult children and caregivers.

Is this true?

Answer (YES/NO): NO